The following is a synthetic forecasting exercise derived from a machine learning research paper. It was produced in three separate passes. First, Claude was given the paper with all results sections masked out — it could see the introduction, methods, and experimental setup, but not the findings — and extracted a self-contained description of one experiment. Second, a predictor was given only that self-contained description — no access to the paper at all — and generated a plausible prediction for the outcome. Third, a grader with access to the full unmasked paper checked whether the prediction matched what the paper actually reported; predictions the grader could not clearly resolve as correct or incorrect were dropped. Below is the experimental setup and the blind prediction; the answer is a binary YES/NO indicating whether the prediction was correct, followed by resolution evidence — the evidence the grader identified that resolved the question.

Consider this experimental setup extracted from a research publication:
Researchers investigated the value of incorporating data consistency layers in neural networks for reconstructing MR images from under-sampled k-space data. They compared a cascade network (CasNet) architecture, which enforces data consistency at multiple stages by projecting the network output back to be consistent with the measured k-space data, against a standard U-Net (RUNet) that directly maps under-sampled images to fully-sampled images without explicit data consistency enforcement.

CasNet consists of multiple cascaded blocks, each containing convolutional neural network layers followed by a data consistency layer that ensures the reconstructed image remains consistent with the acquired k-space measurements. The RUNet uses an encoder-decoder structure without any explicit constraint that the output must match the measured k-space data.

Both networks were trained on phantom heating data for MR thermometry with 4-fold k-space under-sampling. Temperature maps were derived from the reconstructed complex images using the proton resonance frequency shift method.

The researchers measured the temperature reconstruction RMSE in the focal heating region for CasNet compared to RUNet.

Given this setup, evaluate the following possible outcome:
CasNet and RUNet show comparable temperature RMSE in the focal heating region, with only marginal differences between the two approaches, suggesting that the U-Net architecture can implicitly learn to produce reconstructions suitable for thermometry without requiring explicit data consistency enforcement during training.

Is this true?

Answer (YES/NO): YES